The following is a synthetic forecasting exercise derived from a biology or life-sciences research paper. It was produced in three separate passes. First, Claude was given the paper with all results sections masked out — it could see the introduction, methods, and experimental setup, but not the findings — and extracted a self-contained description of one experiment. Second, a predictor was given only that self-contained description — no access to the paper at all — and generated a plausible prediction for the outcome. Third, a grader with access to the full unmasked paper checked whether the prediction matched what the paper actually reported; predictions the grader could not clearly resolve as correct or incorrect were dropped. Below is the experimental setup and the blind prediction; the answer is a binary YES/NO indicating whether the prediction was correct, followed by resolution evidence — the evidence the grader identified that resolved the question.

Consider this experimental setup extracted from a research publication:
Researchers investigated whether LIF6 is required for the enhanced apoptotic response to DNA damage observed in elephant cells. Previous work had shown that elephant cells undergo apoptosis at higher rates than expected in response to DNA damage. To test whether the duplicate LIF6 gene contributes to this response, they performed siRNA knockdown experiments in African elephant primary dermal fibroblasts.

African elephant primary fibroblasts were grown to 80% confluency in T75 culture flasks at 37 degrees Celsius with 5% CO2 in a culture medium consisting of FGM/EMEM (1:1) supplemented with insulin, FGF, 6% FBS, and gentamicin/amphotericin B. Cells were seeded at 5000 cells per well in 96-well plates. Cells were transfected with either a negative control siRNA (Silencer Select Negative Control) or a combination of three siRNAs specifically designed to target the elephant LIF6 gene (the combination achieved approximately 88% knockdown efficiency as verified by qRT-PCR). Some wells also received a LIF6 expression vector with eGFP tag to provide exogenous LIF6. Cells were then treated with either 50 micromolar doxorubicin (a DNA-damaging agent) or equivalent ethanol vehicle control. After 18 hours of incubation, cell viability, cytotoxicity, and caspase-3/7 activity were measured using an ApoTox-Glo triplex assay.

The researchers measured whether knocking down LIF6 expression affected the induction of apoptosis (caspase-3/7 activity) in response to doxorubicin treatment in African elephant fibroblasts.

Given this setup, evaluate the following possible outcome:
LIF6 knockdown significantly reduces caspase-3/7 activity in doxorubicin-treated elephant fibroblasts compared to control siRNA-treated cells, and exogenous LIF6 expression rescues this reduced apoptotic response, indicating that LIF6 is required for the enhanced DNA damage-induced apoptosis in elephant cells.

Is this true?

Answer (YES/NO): NO